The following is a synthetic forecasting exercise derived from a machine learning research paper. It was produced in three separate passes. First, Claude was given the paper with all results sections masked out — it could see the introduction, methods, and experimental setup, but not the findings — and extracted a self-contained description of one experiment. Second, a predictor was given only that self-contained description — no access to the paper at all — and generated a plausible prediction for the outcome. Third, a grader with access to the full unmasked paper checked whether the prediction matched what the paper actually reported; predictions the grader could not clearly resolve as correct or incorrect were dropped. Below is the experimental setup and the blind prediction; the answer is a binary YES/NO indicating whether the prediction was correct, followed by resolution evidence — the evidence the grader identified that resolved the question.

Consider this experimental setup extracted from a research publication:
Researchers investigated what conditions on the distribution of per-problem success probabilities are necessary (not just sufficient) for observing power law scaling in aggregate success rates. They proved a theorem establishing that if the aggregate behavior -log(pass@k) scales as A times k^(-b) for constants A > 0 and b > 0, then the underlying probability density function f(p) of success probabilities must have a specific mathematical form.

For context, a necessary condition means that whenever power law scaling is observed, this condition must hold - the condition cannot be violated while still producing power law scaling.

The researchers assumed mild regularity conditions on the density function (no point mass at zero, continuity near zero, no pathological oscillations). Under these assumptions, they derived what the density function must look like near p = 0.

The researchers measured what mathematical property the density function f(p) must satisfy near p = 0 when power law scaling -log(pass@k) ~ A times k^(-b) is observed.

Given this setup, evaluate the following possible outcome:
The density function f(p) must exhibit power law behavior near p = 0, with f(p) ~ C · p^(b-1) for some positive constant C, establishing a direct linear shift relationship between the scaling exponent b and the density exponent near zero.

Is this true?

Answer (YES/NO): YES